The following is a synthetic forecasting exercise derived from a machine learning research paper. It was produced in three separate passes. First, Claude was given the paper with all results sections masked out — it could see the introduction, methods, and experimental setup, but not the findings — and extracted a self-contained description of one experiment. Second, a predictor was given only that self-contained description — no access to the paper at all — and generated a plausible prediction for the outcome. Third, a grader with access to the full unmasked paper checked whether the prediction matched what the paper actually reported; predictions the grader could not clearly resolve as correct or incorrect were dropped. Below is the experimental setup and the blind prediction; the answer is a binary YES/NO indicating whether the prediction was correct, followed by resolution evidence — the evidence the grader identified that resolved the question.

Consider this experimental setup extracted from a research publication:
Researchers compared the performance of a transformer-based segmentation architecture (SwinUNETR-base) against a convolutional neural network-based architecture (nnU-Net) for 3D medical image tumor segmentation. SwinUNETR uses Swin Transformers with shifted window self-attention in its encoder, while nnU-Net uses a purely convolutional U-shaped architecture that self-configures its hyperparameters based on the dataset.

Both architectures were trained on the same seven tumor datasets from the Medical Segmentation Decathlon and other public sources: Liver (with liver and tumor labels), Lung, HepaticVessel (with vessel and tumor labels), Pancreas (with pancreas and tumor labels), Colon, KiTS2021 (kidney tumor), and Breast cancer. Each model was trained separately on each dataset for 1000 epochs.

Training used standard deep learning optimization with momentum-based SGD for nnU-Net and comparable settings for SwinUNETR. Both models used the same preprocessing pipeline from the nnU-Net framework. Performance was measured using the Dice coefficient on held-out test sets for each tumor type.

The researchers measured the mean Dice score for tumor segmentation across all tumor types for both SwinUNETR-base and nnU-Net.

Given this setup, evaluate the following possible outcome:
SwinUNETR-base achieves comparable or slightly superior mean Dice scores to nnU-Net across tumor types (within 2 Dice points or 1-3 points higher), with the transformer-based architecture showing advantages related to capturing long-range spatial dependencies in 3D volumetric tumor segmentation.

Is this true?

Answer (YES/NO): NO